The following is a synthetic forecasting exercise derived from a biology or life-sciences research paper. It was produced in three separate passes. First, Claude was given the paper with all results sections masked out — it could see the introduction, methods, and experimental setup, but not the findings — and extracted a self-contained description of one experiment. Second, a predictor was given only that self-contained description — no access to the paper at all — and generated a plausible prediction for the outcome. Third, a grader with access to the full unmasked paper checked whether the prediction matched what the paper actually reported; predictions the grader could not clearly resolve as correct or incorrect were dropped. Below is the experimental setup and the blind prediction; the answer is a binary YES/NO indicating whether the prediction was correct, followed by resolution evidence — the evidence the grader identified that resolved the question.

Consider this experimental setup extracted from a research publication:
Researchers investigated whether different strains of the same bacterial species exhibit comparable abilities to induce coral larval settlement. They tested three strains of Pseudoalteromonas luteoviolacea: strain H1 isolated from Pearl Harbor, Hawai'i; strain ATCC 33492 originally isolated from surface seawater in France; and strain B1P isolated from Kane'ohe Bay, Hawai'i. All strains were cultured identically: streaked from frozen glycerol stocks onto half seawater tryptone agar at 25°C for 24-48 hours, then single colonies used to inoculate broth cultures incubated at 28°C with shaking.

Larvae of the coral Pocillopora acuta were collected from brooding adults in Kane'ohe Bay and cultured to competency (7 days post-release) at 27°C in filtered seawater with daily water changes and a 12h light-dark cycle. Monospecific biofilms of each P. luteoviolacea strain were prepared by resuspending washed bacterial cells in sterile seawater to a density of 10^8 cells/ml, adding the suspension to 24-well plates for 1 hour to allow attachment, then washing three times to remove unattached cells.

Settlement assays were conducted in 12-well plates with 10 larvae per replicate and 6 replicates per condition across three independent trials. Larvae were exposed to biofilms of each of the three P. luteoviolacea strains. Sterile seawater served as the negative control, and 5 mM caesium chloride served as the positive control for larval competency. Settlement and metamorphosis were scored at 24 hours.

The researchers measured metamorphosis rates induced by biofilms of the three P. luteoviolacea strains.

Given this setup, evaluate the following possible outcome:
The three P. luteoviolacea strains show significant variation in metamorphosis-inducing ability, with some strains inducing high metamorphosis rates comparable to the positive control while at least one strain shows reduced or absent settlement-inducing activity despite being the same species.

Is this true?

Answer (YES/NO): YES